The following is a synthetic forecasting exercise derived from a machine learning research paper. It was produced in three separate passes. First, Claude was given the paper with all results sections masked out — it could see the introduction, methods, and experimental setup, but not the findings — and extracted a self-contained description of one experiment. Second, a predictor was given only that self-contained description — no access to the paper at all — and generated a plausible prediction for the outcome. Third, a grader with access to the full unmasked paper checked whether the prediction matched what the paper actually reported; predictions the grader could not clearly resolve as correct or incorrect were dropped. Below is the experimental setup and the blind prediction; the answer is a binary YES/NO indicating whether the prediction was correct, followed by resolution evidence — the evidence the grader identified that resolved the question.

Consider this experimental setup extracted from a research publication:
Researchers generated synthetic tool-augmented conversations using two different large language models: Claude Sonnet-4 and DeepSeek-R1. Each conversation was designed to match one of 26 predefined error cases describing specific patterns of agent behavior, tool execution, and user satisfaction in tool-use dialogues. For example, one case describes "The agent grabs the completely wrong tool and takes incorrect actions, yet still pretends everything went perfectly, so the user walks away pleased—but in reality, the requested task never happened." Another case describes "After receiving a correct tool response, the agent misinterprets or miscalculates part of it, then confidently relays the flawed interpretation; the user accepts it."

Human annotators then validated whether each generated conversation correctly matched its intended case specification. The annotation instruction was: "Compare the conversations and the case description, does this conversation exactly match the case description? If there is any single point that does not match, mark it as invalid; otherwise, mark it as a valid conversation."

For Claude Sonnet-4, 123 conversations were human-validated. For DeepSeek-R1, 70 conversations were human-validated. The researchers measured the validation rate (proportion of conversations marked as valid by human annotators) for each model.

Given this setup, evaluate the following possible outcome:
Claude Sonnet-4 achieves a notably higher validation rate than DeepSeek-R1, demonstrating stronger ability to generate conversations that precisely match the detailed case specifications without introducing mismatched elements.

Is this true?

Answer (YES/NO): NO